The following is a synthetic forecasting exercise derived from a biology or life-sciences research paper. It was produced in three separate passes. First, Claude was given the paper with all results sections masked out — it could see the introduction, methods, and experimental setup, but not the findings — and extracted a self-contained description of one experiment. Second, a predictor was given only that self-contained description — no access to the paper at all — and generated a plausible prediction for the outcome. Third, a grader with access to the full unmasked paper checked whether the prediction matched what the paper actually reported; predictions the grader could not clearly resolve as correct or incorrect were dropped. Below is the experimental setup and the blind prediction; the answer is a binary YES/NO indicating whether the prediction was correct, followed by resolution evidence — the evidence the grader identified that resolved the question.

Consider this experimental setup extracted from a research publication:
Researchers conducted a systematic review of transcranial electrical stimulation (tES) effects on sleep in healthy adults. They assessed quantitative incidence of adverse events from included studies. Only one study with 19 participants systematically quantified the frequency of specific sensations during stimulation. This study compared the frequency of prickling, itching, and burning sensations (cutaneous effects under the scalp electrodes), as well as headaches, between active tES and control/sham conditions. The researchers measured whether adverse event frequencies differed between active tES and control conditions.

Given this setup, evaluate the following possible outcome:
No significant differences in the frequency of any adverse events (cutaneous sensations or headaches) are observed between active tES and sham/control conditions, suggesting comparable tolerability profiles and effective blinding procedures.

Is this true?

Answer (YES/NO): NO